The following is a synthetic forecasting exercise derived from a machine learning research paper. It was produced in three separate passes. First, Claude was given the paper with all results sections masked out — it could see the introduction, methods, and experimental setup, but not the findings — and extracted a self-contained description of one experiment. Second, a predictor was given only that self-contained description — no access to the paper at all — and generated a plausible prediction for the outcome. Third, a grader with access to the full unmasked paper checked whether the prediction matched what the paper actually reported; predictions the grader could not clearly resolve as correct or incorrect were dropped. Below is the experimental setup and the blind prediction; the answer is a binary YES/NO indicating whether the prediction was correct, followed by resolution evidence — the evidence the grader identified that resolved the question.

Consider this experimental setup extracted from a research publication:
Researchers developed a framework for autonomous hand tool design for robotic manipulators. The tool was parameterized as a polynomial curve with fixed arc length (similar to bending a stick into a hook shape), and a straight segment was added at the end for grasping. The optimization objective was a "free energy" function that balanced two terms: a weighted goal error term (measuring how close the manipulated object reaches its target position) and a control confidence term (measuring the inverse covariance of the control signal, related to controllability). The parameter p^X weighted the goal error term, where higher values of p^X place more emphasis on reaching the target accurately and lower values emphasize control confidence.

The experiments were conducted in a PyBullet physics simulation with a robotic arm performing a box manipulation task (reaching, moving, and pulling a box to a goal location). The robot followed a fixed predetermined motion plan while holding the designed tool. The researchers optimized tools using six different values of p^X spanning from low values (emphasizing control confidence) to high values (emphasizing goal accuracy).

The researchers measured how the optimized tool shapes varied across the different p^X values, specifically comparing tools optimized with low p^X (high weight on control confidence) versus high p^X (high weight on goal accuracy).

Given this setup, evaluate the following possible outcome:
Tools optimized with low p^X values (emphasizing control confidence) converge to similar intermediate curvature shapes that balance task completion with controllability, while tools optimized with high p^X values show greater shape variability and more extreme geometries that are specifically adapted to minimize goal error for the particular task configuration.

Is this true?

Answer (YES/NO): NO